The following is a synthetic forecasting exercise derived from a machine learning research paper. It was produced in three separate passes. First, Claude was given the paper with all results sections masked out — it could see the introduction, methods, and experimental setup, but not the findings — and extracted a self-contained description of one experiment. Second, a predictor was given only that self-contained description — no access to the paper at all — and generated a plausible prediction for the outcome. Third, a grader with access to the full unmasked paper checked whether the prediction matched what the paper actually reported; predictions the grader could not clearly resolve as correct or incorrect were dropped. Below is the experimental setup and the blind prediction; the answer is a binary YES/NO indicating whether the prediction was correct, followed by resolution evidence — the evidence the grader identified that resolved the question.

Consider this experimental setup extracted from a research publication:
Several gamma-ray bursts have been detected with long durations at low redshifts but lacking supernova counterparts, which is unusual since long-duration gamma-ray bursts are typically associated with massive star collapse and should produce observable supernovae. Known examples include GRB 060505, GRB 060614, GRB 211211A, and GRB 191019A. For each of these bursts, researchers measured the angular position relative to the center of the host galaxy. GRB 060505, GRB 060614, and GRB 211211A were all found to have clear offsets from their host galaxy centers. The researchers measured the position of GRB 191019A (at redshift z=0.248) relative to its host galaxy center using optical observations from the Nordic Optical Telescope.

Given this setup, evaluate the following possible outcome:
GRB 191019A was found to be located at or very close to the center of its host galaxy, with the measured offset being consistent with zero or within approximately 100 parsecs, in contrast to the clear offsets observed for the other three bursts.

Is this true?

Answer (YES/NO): YES